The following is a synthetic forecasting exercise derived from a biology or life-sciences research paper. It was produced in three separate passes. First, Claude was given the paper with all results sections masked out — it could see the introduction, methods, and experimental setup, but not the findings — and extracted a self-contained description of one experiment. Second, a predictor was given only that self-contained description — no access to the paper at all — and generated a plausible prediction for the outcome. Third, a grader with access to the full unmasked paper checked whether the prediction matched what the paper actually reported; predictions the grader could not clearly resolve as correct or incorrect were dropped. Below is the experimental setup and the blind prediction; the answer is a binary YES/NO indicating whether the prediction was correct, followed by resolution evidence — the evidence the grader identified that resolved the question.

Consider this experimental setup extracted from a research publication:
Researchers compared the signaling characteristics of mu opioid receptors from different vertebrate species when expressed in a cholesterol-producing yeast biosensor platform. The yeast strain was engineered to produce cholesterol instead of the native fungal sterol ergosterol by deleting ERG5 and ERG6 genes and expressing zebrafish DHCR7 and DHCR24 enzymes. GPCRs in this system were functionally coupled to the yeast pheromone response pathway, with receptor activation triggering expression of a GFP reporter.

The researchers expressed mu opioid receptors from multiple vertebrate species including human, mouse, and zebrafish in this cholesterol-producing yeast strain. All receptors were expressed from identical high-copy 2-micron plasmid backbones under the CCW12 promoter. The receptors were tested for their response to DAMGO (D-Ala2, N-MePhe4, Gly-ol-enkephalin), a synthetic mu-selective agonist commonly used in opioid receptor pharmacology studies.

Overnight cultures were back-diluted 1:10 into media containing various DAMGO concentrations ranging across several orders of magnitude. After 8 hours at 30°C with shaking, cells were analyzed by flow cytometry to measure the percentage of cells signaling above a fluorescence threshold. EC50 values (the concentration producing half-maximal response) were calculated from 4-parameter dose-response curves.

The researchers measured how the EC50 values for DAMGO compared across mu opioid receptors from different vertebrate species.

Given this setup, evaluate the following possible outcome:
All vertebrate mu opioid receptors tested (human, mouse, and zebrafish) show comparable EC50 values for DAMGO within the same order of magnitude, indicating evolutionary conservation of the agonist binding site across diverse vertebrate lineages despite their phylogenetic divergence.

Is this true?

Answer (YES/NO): YES